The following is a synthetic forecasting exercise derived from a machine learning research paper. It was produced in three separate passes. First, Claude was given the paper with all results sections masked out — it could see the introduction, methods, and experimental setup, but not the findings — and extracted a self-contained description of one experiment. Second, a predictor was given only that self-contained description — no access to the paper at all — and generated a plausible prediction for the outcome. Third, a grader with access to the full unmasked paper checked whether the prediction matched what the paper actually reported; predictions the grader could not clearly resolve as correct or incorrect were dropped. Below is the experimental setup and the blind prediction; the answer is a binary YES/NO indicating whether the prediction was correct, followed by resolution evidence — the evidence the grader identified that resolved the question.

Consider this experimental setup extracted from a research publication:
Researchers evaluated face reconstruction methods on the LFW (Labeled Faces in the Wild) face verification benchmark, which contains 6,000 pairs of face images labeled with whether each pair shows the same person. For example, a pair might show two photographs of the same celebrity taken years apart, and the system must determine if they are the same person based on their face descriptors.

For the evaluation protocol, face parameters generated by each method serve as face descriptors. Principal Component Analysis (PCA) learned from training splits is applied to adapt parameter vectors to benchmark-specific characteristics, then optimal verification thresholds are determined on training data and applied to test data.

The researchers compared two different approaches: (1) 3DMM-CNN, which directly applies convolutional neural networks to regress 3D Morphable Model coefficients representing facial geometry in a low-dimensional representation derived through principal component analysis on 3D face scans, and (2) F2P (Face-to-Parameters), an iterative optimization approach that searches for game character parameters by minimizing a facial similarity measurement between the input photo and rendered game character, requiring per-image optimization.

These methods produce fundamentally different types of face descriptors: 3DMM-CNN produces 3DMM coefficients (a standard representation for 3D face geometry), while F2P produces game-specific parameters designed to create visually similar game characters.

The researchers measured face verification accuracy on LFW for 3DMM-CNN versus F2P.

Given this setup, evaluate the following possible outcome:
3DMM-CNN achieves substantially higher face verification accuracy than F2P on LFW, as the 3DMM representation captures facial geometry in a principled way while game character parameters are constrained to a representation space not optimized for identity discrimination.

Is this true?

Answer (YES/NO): YES